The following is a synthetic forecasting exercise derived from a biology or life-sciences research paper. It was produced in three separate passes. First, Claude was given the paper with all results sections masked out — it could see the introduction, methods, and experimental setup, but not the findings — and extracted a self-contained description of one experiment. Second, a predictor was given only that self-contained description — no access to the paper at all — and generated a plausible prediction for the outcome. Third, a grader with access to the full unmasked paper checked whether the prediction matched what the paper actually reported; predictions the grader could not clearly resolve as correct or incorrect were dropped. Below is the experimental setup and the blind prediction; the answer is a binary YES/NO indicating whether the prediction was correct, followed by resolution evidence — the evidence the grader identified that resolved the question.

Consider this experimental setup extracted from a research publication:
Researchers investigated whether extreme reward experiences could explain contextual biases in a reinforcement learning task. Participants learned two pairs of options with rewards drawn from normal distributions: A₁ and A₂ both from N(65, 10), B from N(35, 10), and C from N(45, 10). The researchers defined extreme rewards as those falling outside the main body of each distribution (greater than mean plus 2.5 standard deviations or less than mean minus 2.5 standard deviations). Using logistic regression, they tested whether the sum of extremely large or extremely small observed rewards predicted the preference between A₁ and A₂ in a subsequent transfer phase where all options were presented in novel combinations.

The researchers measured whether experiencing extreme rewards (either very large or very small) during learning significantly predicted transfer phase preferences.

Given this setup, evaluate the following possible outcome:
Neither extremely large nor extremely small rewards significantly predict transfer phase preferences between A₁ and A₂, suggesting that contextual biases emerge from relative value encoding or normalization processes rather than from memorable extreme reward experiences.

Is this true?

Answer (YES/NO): YES